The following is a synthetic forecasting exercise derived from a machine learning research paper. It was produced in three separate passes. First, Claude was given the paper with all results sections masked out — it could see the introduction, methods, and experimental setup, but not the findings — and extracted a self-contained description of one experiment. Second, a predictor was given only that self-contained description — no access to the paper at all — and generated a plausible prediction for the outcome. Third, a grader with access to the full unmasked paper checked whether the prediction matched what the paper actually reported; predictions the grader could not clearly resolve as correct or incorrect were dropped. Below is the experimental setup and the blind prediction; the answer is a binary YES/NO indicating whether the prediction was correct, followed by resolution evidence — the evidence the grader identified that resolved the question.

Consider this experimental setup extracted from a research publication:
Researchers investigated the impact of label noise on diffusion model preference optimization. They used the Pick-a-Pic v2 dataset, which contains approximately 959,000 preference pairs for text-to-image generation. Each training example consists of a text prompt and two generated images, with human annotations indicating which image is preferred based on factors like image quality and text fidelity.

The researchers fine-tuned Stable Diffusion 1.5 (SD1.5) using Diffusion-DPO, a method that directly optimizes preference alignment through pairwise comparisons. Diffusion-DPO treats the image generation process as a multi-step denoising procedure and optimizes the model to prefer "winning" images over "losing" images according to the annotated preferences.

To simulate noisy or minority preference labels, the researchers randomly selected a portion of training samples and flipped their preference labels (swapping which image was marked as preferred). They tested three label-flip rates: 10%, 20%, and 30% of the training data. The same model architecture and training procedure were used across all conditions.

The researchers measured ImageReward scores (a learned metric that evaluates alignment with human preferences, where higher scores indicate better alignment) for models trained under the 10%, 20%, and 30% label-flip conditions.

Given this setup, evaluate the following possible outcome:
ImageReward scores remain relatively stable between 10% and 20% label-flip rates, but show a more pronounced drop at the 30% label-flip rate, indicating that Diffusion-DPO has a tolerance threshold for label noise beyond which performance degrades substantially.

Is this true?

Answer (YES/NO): NO